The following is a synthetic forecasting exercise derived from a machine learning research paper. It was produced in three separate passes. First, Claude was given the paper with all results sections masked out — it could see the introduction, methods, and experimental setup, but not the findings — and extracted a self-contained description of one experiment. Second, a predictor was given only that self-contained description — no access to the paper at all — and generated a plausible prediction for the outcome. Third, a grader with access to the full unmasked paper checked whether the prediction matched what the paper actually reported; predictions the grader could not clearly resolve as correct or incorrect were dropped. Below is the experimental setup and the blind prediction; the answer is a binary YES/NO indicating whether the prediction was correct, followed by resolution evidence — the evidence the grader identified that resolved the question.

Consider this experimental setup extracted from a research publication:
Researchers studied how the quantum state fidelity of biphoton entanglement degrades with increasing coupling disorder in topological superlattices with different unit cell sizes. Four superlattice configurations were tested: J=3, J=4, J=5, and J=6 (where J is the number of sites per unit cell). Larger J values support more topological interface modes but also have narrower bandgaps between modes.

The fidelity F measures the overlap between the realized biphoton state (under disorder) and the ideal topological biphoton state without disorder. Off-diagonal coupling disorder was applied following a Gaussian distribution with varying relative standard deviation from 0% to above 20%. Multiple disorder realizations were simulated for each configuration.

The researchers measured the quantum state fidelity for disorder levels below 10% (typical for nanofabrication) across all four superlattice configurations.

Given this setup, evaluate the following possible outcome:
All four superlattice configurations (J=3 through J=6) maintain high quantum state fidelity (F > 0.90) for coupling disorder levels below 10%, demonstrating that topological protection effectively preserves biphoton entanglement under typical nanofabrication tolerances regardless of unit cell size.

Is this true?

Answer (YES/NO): YES